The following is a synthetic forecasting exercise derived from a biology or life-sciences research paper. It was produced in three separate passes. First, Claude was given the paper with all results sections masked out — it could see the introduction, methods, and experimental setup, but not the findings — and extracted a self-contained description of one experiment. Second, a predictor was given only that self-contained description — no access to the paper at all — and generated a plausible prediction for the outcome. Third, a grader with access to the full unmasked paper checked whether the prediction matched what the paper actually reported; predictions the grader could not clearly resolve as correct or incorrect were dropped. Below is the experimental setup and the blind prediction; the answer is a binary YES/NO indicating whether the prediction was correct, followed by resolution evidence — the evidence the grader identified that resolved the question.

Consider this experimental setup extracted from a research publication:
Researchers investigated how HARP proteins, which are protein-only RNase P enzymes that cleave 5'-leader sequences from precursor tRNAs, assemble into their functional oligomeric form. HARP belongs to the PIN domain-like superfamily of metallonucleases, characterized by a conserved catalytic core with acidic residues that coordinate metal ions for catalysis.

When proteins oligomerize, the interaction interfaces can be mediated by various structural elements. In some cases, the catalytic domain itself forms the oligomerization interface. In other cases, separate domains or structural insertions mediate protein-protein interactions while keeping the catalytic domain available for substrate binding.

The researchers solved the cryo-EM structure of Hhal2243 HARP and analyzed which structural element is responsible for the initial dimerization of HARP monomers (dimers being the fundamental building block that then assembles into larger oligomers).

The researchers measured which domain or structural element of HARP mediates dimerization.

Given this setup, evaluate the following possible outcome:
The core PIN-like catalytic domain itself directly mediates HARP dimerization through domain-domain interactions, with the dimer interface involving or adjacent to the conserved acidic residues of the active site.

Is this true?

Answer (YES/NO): NO